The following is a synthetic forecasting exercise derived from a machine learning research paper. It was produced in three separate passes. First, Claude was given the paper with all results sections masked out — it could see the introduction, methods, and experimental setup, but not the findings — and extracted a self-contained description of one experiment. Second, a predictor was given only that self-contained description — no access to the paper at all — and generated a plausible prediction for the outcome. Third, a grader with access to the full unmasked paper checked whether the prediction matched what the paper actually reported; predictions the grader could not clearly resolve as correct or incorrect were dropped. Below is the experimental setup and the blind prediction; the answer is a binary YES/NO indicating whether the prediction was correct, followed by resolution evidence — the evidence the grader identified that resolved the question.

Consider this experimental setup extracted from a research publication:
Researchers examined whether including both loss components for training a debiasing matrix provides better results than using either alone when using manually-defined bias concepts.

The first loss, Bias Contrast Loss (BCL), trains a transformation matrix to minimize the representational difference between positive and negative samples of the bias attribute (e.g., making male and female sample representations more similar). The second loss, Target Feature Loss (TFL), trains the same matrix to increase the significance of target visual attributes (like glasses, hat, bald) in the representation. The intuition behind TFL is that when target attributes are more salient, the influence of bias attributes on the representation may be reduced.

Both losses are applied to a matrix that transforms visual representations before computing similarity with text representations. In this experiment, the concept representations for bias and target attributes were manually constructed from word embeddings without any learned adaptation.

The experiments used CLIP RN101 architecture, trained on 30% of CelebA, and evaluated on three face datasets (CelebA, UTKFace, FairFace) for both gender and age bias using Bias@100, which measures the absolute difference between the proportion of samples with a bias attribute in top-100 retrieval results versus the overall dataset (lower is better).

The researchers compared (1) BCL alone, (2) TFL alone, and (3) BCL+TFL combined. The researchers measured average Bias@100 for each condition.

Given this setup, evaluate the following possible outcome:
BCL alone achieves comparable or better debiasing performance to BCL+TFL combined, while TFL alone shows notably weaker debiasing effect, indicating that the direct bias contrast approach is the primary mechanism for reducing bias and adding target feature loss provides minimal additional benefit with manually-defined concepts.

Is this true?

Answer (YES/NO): NO